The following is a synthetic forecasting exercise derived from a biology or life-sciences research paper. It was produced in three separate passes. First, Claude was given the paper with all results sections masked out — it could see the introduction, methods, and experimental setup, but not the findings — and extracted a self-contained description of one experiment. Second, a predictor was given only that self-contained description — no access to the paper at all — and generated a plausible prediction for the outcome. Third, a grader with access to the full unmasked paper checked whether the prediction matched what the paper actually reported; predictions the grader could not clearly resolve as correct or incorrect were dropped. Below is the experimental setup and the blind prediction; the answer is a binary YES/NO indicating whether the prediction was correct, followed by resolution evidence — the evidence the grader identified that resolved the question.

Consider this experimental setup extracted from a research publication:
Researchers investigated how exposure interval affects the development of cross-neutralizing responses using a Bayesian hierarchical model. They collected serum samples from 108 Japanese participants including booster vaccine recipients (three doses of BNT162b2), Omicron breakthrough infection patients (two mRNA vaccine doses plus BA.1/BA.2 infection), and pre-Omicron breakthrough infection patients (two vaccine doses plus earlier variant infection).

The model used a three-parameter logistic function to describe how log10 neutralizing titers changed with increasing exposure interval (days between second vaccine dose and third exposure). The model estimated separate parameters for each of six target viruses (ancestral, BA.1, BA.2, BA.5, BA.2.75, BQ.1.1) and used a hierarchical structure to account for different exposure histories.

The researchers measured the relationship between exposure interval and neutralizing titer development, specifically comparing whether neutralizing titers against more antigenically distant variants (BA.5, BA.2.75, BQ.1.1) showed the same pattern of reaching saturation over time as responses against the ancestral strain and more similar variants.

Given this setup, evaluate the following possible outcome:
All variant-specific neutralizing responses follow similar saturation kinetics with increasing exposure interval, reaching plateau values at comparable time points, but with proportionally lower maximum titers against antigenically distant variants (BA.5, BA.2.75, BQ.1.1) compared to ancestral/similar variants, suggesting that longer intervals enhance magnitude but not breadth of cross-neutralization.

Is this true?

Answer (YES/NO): NO